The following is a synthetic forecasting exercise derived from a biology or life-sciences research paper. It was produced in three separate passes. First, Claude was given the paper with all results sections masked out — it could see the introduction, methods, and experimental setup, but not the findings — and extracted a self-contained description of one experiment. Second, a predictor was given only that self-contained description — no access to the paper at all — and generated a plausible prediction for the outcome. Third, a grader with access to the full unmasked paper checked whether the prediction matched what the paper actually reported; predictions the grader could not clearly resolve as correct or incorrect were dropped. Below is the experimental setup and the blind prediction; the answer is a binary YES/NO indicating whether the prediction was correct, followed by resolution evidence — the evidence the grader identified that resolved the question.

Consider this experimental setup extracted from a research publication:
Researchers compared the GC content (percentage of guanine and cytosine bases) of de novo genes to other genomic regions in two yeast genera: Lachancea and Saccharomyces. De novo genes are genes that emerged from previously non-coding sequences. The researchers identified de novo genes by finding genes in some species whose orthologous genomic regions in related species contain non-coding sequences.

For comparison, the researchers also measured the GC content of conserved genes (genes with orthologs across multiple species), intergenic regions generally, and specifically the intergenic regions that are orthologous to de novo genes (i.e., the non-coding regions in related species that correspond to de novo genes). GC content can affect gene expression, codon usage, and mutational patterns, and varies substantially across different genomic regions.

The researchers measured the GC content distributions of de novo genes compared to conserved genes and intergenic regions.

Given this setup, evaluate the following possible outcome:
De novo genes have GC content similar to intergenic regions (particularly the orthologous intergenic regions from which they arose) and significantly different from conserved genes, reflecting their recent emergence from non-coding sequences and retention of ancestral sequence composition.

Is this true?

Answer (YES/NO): NO